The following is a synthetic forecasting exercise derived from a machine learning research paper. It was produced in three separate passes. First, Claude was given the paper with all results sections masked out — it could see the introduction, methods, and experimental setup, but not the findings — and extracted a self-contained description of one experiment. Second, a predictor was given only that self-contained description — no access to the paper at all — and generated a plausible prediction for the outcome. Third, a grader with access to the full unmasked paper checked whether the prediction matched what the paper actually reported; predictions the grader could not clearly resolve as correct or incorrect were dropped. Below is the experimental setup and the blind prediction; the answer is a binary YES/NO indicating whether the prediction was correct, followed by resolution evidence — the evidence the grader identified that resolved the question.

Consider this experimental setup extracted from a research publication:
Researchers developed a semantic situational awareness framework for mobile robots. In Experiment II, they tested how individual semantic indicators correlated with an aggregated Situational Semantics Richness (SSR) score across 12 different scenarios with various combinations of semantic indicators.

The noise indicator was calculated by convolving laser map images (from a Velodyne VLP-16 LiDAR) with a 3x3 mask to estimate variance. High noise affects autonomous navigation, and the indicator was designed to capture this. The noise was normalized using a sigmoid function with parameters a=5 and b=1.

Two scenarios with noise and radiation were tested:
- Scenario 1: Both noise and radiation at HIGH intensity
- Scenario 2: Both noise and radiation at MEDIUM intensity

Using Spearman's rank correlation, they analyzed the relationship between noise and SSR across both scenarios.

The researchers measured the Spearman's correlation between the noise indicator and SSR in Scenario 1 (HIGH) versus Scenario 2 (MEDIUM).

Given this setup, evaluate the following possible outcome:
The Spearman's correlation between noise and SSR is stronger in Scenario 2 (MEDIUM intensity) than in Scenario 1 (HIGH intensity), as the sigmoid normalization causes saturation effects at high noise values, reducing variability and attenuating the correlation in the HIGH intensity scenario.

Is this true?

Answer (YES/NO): NO